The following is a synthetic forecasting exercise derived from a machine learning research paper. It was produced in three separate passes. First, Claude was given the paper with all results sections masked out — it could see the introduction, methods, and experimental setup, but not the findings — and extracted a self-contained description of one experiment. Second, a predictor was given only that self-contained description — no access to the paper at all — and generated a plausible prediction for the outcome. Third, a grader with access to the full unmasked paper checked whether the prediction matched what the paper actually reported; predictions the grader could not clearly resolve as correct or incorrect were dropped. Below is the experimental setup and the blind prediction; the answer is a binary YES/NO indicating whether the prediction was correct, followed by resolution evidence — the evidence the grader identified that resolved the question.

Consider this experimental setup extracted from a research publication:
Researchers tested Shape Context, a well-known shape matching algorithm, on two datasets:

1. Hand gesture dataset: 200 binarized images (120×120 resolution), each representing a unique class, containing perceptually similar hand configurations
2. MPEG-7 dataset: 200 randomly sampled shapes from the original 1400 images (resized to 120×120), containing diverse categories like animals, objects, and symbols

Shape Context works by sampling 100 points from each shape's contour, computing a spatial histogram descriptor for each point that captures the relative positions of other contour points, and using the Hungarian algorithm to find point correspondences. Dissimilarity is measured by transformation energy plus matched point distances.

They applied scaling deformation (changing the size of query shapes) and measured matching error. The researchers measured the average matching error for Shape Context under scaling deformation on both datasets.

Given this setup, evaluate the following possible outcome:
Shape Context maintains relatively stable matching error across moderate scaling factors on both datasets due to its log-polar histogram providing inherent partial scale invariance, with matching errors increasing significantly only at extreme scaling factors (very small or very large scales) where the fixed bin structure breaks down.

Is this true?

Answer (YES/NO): NO